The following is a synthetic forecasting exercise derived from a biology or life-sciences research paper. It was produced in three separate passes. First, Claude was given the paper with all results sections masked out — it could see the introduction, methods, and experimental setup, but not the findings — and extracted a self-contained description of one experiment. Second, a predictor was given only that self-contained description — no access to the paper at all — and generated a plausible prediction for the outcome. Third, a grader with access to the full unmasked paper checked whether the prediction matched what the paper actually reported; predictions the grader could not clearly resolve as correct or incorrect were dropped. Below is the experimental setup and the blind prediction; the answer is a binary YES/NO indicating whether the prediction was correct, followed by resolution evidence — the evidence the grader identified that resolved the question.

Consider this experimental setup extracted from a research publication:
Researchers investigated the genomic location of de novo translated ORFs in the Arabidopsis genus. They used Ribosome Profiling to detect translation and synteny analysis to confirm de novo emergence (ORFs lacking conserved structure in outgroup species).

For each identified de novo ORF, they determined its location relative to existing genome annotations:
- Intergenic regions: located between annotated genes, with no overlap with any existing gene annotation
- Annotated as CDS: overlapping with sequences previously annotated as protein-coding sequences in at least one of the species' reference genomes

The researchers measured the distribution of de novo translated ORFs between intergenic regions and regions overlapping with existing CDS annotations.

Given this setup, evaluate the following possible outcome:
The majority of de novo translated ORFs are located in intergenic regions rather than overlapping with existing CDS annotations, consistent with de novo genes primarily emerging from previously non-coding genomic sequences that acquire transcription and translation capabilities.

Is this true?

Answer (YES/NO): YES